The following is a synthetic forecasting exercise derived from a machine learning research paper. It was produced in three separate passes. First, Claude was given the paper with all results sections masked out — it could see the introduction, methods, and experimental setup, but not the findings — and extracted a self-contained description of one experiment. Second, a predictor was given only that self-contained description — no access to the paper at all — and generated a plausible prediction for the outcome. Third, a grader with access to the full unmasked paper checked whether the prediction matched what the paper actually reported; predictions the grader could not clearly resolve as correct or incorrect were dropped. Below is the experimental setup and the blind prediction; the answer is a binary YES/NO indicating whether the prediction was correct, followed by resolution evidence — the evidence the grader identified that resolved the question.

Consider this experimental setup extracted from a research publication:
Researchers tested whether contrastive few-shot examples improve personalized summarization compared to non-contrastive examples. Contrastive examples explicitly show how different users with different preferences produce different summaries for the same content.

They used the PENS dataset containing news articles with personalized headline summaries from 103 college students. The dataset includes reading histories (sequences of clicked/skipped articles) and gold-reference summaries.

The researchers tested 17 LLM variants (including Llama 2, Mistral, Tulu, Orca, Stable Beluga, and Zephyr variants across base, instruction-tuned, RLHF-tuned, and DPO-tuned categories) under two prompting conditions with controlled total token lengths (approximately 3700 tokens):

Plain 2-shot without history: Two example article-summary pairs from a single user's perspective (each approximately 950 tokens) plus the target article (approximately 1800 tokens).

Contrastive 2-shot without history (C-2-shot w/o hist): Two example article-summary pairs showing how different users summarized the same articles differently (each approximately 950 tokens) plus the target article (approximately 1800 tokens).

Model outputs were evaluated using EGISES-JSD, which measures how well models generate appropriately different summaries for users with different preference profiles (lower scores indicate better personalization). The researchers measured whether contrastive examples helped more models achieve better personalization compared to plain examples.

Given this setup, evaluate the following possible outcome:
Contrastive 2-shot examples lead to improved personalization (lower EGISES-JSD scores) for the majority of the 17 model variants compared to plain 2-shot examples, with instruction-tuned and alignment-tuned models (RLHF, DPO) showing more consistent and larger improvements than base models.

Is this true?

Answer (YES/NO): NO